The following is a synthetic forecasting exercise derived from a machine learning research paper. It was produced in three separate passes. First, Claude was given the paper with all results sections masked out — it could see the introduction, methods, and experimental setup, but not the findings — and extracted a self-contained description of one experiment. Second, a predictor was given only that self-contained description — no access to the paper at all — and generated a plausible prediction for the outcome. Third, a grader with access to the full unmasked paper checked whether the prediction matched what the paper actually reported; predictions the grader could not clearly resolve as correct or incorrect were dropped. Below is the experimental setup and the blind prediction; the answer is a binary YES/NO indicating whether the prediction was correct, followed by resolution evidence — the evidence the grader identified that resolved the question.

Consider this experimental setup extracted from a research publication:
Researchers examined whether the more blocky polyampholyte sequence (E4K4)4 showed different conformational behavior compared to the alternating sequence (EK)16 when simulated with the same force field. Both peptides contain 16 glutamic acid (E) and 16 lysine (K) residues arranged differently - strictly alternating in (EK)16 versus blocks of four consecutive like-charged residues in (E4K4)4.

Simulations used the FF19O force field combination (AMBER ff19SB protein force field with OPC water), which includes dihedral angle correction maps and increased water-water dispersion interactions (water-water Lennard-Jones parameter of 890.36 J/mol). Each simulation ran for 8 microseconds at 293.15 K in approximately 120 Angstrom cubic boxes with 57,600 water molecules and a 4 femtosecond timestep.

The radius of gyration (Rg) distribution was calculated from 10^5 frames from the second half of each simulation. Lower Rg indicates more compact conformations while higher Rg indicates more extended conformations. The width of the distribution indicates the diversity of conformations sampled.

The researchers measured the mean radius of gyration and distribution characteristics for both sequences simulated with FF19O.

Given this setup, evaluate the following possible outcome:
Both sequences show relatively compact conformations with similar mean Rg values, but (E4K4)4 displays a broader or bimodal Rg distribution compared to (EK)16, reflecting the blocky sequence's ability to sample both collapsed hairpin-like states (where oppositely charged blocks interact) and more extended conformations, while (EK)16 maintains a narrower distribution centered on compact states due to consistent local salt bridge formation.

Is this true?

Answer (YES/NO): NO